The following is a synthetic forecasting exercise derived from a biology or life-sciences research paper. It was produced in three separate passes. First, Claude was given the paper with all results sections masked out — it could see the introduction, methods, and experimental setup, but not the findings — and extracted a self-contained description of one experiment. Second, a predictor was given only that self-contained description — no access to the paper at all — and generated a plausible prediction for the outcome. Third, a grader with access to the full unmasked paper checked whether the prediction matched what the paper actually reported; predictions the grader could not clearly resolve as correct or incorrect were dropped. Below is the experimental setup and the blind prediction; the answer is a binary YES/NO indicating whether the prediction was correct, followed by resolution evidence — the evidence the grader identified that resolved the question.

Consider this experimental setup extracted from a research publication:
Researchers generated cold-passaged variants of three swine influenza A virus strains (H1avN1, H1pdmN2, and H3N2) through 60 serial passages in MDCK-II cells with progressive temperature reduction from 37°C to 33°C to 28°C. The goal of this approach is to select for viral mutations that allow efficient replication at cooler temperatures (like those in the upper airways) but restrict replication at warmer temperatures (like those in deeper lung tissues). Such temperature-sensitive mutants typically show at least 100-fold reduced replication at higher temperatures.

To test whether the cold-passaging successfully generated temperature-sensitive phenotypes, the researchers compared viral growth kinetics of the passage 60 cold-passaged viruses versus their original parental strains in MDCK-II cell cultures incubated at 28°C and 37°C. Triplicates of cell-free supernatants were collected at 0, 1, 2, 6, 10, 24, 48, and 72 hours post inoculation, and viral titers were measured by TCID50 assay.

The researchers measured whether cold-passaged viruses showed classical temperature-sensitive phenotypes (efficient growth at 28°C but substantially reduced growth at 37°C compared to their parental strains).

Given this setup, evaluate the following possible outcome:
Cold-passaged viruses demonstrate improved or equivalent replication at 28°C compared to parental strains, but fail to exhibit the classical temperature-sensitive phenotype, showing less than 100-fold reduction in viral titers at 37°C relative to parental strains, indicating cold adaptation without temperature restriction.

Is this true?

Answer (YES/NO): NO